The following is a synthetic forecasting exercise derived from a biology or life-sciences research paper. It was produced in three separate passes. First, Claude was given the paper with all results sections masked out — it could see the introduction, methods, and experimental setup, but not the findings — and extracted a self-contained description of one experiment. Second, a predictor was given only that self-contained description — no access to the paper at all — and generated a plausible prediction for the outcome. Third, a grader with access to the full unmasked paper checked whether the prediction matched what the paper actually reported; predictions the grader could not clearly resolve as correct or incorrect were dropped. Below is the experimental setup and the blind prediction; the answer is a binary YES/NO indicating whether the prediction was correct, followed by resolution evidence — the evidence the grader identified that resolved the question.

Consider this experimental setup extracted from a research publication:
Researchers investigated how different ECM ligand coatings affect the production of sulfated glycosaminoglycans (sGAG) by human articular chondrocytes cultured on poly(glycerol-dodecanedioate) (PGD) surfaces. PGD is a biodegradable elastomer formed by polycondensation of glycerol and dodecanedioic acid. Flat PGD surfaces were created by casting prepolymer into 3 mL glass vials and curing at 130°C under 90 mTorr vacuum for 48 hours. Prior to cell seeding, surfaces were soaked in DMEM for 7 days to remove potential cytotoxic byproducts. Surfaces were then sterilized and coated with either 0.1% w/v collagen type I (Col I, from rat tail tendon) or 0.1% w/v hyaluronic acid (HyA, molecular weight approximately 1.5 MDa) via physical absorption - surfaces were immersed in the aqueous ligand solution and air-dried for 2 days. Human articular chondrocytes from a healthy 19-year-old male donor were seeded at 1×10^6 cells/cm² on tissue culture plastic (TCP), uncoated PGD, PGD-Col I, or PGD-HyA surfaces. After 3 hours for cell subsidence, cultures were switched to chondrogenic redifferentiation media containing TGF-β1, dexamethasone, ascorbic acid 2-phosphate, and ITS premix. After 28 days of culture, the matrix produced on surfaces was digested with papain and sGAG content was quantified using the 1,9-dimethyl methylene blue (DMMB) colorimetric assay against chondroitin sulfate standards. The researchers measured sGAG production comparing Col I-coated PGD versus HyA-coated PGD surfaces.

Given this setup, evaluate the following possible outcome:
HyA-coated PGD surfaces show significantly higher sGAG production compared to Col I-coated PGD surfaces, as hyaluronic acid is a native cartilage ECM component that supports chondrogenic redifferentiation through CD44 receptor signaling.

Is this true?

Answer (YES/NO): NO